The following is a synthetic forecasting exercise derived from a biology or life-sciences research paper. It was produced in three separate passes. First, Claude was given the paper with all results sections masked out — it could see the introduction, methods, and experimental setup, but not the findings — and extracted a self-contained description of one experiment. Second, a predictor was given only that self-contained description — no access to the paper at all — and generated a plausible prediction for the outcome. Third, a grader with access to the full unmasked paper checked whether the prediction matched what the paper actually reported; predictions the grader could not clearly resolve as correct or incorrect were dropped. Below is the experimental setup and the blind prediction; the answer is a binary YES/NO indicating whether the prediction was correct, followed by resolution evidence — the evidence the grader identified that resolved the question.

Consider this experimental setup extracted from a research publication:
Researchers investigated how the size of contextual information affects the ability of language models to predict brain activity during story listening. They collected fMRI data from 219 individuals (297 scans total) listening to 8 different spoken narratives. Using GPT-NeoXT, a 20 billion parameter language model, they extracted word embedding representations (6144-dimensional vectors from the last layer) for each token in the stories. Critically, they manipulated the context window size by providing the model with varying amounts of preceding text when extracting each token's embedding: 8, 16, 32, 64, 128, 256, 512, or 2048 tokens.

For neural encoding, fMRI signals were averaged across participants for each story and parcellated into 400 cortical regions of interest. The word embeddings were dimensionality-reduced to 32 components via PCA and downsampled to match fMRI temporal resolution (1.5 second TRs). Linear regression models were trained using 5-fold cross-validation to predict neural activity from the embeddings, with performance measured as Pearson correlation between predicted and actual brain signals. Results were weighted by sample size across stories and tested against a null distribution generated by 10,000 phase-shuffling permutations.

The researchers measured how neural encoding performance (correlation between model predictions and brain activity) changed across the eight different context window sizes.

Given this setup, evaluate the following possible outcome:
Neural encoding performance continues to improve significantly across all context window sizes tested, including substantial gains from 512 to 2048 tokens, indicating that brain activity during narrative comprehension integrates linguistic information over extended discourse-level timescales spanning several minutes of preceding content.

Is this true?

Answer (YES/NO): NO